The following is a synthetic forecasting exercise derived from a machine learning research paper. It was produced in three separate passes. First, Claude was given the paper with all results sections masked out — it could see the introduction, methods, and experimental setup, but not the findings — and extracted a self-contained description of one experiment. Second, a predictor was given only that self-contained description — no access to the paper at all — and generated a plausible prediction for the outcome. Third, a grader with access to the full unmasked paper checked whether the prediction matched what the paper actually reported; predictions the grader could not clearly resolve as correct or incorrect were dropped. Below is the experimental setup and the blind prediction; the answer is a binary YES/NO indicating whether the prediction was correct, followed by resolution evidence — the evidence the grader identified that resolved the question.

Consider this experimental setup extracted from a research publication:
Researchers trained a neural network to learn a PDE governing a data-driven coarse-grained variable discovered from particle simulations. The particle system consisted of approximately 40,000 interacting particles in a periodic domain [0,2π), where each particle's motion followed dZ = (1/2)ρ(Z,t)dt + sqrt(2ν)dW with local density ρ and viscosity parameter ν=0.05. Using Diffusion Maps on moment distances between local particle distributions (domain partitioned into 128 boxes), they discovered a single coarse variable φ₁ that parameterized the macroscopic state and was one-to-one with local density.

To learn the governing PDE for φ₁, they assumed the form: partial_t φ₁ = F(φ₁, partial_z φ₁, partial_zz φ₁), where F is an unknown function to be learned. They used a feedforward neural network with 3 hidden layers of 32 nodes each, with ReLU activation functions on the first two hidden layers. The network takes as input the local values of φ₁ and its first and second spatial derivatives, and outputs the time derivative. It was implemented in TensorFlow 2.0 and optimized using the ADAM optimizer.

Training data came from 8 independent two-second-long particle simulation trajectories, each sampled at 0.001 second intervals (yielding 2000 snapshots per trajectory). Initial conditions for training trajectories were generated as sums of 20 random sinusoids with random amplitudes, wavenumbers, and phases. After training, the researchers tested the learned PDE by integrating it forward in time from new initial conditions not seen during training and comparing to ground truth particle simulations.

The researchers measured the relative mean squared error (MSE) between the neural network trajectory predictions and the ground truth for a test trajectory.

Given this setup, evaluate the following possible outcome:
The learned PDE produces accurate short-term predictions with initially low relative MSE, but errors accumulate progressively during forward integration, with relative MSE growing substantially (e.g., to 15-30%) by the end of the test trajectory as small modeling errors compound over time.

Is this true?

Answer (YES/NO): NO